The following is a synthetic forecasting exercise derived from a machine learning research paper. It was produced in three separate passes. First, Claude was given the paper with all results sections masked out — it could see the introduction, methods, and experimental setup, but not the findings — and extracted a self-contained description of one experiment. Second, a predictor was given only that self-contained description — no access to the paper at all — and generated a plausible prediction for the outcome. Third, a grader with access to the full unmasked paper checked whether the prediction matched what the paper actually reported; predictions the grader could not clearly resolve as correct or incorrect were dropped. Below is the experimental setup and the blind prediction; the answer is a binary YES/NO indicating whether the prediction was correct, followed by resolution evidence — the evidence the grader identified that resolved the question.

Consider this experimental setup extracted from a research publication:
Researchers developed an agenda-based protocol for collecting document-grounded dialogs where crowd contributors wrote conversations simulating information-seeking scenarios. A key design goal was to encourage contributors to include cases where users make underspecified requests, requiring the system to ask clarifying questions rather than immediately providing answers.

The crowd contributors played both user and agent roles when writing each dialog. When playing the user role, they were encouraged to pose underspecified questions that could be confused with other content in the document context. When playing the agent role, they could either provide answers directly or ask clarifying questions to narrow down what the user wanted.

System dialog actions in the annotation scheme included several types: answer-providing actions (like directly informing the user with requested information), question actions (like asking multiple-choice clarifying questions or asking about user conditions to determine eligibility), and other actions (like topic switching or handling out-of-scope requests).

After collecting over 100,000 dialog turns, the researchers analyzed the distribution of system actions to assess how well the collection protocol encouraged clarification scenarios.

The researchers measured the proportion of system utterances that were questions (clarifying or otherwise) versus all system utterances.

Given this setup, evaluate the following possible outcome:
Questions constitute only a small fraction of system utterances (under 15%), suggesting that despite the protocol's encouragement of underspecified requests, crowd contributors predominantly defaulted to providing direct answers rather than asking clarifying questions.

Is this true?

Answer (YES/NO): NO